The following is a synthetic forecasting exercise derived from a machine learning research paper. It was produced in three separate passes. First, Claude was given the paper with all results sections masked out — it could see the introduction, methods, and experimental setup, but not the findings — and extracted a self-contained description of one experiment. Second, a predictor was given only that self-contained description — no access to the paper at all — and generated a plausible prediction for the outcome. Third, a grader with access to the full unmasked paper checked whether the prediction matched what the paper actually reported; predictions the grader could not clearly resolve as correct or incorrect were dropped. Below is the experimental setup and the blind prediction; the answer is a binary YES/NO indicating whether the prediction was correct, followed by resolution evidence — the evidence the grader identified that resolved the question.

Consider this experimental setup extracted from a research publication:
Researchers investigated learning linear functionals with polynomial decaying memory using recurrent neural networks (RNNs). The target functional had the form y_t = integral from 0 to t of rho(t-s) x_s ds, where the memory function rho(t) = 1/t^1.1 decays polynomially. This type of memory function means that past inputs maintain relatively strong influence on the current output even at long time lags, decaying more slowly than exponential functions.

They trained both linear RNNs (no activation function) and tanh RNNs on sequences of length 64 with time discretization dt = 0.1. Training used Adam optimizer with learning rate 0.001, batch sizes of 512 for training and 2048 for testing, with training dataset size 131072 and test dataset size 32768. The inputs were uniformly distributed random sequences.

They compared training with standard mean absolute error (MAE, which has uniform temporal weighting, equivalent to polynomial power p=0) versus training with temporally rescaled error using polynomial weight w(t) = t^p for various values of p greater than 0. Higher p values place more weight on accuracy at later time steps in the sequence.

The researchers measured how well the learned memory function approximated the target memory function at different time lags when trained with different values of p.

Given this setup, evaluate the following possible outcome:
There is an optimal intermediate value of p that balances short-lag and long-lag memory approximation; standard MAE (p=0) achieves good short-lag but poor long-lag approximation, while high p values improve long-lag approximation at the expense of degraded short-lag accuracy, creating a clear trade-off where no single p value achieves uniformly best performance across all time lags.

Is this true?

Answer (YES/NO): NO